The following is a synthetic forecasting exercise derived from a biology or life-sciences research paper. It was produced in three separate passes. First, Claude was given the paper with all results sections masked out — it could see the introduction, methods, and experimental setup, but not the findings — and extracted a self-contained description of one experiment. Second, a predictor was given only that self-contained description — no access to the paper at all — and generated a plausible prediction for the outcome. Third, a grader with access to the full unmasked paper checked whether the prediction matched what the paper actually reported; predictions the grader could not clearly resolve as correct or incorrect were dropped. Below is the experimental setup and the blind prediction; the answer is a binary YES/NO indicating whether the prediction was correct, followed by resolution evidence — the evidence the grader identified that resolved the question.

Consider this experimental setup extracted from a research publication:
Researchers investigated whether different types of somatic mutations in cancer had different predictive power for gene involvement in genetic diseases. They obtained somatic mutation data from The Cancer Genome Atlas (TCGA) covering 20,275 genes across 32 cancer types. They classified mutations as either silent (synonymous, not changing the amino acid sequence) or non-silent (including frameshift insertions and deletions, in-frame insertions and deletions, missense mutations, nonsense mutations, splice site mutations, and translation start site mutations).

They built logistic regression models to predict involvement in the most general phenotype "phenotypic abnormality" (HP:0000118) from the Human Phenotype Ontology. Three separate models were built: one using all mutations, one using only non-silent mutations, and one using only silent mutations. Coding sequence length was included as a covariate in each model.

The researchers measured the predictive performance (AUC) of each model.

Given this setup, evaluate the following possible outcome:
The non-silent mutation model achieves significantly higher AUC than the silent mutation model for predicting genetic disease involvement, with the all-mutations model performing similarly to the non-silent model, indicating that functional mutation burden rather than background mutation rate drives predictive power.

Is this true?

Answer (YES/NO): NO